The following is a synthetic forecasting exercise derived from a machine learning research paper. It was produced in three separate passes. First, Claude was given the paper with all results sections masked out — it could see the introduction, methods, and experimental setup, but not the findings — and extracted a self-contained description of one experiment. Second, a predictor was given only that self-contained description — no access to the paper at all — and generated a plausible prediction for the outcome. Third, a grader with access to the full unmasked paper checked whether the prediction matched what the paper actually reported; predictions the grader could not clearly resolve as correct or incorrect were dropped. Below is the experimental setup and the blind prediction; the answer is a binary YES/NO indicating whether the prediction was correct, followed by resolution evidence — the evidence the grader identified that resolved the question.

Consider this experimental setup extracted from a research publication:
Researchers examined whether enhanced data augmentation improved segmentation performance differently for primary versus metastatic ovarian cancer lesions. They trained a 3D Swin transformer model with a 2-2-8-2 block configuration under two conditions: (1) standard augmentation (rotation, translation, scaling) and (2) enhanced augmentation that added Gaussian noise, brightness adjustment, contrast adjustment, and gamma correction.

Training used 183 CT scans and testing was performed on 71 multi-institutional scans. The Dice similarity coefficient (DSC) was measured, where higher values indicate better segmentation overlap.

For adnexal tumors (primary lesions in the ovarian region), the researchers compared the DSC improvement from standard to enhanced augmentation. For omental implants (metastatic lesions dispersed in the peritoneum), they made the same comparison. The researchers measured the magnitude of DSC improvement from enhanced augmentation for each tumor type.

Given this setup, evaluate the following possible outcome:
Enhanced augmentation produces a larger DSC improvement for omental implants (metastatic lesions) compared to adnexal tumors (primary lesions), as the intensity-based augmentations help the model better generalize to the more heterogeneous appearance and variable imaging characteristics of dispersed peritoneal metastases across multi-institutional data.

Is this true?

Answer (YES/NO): NO